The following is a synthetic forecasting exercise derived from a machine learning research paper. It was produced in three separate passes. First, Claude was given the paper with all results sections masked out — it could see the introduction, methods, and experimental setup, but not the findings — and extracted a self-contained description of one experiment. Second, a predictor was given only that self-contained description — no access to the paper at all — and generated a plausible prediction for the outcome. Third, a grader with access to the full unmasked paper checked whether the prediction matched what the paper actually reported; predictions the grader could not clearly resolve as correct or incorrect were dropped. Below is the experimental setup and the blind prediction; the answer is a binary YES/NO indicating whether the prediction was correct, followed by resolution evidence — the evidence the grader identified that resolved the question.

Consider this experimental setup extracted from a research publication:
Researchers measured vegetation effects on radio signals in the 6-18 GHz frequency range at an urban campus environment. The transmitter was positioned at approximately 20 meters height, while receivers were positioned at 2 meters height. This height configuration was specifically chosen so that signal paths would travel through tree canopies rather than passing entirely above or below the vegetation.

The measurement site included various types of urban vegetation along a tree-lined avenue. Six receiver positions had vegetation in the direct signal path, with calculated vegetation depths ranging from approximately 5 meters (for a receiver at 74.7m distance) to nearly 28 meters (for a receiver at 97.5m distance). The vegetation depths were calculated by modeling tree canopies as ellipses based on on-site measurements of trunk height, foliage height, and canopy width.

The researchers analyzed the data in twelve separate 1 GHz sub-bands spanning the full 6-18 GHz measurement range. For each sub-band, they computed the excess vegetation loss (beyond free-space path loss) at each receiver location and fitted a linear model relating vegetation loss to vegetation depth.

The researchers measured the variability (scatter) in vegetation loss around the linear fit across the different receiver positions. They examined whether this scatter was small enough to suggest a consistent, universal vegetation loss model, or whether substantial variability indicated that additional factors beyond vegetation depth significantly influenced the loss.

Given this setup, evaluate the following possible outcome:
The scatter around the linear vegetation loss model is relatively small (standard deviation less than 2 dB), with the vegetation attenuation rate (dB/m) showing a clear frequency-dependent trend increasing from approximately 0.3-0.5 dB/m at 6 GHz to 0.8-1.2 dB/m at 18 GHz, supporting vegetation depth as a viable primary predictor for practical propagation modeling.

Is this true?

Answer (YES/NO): NO